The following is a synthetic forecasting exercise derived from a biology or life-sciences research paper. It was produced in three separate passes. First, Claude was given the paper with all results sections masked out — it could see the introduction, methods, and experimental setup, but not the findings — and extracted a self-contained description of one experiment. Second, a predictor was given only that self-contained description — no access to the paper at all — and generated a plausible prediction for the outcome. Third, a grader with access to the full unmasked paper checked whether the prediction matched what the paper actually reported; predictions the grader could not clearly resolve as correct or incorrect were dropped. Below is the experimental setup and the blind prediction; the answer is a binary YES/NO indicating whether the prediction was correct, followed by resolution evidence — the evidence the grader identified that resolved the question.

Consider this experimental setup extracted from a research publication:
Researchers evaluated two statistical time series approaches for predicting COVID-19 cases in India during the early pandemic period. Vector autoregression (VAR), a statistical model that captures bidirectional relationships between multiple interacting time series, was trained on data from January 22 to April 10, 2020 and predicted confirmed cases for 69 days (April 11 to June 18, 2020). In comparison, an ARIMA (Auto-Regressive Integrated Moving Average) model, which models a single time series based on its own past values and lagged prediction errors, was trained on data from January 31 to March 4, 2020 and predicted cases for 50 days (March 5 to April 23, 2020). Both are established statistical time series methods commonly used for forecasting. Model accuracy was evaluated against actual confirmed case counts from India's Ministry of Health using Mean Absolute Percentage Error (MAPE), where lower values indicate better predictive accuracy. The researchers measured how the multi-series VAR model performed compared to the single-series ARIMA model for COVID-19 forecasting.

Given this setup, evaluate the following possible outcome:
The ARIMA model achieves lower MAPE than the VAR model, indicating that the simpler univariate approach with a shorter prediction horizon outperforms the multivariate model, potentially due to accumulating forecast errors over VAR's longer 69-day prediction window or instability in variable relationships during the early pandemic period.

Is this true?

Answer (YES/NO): YES